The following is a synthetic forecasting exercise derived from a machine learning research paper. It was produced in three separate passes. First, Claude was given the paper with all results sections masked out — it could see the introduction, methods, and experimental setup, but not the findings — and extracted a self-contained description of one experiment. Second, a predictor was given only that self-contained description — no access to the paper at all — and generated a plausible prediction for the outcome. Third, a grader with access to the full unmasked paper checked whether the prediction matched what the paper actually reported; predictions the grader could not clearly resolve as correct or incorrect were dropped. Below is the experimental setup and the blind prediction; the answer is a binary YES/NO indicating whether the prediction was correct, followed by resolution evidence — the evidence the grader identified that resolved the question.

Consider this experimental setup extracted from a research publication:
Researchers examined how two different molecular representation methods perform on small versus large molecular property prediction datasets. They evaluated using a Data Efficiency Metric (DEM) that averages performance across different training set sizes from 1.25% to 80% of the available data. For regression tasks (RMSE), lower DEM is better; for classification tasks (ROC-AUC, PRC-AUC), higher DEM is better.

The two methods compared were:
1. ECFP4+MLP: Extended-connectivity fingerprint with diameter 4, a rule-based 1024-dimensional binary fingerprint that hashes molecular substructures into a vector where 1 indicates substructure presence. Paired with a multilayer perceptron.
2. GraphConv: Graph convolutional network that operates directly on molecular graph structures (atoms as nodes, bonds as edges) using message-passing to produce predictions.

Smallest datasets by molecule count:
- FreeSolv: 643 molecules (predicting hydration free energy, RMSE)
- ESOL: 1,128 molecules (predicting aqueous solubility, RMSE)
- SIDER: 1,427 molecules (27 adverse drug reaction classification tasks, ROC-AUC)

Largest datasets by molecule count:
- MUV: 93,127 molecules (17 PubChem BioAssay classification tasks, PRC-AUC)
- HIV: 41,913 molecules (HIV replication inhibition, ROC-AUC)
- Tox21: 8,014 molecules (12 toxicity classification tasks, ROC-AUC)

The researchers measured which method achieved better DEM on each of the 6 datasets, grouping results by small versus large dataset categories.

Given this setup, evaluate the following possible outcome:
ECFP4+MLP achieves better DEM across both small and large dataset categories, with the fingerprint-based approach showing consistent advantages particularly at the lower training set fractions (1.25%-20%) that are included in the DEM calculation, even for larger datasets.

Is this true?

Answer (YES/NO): NO